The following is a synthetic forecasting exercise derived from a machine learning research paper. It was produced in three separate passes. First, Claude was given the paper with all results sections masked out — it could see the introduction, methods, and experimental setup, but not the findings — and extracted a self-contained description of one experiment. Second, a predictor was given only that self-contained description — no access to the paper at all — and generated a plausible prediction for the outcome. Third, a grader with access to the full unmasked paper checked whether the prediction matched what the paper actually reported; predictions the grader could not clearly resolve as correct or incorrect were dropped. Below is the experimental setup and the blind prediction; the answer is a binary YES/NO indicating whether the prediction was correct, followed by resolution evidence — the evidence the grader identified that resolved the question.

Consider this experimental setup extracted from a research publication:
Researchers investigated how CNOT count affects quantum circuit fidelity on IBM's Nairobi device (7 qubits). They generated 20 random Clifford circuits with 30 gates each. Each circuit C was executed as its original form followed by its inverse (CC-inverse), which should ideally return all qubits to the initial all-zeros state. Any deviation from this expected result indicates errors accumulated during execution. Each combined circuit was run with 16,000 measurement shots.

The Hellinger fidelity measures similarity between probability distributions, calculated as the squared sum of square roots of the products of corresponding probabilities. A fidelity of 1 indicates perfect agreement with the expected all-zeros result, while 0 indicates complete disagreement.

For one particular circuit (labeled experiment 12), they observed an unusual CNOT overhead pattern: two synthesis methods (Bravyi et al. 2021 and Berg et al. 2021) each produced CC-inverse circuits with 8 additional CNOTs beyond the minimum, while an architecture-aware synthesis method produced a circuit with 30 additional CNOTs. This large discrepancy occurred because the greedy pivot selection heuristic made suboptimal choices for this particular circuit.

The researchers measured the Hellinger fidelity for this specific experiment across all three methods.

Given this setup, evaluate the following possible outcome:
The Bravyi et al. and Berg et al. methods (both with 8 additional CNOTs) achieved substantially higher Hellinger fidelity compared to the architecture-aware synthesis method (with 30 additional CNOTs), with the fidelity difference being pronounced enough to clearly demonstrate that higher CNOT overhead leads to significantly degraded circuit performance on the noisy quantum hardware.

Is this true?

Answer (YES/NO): YES